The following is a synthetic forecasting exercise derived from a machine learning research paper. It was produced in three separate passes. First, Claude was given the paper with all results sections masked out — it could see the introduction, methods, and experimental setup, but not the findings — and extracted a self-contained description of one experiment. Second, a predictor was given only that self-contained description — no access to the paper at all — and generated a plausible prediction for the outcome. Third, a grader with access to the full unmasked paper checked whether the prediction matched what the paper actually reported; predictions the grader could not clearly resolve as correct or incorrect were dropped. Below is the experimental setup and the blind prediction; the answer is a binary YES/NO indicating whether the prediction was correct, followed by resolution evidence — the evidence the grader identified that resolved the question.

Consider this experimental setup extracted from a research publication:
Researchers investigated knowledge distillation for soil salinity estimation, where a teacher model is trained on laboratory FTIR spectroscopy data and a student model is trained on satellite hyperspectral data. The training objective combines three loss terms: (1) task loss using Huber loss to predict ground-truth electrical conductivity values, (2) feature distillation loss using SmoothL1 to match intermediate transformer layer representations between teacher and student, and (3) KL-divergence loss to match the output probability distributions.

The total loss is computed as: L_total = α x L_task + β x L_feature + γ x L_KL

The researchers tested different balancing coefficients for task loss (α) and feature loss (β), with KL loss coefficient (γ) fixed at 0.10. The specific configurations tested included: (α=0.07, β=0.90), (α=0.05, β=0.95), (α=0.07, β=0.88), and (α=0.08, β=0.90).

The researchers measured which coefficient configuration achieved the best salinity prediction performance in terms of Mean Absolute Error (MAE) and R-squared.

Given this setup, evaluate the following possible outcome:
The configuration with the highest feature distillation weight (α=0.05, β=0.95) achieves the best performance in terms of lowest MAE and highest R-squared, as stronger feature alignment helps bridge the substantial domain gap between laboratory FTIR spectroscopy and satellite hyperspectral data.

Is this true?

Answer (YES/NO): NO